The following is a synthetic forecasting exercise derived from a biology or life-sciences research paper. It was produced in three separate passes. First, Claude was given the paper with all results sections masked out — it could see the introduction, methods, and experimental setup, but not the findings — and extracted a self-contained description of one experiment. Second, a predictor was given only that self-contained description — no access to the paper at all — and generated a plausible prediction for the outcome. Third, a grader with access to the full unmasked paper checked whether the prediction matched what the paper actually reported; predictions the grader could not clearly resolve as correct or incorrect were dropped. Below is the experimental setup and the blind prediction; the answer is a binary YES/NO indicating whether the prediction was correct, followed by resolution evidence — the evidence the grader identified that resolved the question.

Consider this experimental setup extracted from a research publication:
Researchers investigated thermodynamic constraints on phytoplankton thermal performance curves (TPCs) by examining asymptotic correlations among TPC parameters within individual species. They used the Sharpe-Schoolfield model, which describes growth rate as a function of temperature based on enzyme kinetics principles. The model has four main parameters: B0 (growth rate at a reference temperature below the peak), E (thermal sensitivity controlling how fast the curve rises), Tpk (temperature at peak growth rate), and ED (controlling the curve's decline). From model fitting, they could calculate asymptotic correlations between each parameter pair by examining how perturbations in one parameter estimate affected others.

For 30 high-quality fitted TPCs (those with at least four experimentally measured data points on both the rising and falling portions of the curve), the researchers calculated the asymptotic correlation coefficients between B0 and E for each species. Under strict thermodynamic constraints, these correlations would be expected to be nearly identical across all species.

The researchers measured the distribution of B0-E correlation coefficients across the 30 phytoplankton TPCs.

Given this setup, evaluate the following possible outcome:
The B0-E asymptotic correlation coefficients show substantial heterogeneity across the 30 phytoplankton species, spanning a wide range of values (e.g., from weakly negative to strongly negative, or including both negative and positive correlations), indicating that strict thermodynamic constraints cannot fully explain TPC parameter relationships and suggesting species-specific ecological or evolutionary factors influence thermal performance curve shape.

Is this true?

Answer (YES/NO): NO